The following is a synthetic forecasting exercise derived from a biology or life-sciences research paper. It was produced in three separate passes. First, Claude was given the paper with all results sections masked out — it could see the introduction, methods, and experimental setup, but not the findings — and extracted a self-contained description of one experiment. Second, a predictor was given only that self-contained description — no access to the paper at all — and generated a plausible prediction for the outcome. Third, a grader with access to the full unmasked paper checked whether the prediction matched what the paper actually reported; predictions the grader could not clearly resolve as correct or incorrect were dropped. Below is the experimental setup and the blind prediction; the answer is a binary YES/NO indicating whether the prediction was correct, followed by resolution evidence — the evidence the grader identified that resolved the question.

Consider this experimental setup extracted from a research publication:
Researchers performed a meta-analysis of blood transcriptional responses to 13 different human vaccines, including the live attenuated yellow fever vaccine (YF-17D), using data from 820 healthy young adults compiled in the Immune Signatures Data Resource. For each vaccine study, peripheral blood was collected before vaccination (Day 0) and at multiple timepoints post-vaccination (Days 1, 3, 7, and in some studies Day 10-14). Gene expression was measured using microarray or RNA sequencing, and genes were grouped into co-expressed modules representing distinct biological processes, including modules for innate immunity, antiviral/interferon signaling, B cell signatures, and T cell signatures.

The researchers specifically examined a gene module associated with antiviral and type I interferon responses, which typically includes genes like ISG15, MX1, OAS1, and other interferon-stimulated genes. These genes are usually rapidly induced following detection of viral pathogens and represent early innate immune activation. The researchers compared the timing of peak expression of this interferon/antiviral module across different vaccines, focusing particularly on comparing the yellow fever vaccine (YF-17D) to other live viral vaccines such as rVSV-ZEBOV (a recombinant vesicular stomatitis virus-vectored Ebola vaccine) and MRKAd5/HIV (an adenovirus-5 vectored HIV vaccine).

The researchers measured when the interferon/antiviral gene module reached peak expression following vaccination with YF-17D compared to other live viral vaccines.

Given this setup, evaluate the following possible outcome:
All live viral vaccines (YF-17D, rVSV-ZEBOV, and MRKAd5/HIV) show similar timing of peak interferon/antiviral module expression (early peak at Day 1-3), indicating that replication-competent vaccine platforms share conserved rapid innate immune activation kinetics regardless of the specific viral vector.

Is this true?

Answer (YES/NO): NO